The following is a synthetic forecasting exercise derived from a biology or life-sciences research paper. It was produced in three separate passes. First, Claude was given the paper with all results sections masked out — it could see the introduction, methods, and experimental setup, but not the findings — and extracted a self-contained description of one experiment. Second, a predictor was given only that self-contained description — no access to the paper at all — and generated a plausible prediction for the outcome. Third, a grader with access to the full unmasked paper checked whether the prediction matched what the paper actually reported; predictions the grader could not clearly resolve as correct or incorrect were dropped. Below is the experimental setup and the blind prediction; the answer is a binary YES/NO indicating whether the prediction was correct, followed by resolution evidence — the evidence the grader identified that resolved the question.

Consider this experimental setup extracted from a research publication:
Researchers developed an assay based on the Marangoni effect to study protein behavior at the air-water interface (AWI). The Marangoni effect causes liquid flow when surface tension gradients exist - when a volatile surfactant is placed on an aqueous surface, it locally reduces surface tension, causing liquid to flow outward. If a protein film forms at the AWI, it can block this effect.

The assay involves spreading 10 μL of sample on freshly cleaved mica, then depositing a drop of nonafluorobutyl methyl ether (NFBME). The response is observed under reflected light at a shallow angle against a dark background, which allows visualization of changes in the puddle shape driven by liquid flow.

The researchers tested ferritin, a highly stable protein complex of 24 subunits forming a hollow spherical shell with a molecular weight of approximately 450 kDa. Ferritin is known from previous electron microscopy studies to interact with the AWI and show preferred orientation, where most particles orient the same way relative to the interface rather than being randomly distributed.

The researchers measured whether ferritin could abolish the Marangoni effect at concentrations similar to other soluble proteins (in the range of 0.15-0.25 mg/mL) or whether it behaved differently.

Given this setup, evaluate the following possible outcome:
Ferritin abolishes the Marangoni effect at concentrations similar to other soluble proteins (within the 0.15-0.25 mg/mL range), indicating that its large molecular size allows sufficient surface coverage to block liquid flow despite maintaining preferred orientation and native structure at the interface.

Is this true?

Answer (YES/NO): YES